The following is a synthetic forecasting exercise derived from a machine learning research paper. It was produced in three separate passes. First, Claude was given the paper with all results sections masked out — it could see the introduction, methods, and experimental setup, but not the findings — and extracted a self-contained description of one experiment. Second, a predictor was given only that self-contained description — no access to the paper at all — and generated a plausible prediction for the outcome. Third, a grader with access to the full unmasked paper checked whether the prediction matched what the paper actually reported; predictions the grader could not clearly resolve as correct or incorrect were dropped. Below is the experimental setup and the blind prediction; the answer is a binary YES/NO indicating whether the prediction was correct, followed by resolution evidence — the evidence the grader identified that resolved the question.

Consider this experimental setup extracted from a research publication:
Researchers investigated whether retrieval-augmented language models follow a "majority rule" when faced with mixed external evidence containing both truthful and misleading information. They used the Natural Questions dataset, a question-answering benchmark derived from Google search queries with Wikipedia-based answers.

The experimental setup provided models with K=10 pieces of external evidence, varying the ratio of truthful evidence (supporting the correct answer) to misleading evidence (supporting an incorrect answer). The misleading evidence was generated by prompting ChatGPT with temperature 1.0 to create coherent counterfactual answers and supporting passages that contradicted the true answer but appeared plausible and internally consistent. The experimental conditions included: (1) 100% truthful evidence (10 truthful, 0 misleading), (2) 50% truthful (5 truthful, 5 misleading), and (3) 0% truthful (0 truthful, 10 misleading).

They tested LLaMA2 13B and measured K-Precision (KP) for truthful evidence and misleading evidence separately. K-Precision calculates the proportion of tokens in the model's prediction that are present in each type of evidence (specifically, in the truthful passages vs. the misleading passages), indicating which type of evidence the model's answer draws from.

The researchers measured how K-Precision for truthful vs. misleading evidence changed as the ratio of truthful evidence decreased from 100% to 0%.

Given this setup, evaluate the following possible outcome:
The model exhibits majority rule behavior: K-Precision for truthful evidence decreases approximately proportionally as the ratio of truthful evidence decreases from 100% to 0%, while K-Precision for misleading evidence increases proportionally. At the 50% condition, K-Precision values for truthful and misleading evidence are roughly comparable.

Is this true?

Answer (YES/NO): YES